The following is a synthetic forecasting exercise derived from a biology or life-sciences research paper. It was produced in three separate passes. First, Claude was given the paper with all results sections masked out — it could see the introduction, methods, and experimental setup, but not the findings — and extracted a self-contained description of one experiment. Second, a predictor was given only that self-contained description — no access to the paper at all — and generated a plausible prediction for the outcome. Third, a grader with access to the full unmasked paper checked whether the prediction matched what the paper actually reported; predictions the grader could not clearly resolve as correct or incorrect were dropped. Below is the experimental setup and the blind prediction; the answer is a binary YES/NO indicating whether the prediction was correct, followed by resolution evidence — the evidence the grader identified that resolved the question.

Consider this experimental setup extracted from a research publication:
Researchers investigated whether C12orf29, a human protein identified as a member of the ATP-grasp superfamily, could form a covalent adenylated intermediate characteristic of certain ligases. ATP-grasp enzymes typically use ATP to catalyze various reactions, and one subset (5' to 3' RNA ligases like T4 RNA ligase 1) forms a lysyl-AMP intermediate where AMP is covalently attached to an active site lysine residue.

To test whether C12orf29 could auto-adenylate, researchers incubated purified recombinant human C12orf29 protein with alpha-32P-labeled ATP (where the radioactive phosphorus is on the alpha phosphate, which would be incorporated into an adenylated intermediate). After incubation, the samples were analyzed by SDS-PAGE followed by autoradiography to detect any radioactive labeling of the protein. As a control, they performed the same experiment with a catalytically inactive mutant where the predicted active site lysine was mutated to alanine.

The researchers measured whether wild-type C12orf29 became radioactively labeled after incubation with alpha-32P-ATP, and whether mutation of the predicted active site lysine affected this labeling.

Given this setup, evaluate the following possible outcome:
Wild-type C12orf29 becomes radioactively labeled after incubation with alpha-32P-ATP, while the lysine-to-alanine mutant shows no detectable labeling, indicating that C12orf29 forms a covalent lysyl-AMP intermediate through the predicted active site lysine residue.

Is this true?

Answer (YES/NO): NO